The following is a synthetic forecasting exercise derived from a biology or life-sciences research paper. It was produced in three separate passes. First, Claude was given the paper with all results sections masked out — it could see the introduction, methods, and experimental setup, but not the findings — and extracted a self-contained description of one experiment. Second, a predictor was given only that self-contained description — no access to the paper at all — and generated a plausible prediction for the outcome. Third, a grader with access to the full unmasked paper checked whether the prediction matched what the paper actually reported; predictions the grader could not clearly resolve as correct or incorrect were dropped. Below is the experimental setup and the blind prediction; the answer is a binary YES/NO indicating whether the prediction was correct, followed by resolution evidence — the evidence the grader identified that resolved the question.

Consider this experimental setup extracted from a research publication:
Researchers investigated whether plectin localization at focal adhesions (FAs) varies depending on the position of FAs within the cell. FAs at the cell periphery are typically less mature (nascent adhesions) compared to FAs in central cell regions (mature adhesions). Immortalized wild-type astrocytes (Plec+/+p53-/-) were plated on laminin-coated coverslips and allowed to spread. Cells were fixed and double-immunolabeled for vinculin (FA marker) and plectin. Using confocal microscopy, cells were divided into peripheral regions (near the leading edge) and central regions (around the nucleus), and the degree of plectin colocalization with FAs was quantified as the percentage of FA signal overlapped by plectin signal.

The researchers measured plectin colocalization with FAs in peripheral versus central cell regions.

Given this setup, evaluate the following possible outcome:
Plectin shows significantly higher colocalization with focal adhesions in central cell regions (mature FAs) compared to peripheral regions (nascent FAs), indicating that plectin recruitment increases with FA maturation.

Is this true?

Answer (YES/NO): YES